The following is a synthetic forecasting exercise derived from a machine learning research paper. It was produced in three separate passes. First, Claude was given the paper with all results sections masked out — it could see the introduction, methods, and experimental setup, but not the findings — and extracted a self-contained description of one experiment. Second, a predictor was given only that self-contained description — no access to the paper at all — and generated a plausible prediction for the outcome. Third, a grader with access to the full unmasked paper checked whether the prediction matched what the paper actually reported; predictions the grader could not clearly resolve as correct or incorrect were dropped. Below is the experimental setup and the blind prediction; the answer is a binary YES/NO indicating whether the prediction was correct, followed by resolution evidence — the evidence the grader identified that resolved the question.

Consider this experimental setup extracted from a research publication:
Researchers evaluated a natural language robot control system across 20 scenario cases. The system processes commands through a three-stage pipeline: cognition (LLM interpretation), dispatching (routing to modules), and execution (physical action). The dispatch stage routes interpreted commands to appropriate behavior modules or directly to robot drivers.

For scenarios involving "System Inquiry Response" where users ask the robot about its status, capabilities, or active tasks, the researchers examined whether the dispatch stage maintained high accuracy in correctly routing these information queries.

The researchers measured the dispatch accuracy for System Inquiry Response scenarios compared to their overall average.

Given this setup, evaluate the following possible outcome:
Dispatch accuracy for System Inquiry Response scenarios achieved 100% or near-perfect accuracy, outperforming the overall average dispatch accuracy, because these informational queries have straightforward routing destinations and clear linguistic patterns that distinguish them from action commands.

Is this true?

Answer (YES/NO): NO